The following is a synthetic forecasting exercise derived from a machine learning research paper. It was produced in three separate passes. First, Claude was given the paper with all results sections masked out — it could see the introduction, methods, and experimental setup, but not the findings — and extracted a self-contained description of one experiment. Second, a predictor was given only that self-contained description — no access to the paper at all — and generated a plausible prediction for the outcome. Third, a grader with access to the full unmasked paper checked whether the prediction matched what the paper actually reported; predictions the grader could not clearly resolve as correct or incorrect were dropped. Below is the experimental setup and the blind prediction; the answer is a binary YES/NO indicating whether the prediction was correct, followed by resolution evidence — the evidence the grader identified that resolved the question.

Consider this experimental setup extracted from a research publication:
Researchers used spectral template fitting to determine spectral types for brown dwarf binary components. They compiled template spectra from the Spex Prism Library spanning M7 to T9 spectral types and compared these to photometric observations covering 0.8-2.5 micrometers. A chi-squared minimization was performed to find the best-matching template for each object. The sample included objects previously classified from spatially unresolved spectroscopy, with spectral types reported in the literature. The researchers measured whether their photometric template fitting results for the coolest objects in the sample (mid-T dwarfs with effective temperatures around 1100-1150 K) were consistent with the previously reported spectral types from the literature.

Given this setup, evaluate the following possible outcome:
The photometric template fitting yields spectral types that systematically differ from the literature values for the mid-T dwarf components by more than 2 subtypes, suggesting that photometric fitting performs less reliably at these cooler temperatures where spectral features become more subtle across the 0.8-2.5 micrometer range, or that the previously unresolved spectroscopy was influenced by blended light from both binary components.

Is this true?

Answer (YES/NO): NO